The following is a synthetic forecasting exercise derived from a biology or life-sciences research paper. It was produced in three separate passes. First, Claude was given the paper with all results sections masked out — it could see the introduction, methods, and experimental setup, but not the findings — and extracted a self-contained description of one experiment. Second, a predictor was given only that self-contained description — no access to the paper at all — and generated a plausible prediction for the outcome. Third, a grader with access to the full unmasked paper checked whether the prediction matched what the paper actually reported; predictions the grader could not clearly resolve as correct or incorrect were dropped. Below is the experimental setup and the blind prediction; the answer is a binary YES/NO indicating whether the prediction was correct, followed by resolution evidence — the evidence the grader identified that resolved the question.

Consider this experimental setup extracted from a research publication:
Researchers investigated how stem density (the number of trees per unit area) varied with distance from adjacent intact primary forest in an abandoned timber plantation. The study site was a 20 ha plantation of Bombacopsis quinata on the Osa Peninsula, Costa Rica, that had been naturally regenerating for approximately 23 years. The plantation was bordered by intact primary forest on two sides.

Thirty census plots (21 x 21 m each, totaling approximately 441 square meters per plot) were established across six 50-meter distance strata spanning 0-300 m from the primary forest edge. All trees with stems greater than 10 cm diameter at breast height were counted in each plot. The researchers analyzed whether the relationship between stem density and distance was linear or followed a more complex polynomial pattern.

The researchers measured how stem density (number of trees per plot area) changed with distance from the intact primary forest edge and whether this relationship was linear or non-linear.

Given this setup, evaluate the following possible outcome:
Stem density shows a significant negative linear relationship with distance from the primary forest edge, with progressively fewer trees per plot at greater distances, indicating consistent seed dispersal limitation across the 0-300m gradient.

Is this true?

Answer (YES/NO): NO